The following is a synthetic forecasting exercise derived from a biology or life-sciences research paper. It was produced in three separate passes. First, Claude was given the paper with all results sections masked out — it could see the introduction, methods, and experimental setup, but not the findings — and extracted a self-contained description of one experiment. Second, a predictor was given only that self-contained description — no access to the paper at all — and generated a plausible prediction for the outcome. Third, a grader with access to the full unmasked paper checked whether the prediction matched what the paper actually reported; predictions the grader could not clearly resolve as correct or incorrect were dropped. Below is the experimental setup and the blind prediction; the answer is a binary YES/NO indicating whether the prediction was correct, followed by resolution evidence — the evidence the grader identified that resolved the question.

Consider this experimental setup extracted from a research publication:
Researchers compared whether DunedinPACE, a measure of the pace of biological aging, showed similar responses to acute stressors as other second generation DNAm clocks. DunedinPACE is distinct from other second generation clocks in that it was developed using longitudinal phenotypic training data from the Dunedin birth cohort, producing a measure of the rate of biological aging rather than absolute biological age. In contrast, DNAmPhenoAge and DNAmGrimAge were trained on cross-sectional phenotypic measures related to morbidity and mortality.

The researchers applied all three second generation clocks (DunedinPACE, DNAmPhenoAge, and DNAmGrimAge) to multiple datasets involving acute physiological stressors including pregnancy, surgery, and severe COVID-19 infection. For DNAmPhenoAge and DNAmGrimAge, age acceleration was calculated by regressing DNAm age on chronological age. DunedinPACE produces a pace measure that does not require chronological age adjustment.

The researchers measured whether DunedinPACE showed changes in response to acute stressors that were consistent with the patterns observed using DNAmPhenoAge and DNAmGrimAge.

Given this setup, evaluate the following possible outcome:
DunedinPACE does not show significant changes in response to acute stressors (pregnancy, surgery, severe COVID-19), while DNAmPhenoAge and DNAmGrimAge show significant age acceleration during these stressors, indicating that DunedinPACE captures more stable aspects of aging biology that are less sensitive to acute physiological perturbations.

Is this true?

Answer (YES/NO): NO